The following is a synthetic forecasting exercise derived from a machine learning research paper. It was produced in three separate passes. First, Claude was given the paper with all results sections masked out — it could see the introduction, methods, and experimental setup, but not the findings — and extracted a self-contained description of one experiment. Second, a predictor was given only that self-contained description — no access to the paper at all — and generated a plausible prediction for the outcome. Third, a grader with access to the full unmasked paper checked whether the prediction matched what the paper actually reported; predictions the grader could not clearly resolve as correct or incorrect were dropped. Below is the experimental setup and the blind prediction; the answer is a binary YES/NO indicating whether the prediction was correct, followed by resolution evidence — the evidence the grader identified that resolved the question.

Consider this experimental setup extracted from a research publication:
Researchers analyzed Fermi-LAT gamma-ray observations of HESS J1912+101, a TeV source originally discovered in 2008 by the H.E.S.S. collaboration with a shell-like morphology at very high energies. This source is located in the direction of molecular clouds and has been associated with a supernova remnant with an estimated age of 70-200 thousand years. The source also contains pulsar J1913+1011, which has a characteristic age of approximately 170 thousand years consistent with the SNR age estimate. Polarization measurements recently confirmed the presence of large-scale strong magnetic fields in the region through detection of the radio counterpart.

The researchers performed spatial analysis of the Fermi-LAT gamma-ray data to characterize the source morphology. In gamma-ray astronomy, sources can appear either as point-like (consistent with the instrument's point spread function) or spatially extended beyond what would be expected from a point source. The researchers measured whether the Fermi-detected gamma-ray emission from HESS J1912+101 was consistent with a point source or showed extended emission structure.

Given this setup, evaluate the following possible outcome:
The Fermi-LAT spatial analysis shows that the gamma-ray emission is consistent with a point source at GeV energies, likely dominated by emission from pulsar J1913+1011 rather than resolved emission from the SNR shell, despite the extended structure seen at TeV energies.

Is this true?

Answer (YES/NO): NO